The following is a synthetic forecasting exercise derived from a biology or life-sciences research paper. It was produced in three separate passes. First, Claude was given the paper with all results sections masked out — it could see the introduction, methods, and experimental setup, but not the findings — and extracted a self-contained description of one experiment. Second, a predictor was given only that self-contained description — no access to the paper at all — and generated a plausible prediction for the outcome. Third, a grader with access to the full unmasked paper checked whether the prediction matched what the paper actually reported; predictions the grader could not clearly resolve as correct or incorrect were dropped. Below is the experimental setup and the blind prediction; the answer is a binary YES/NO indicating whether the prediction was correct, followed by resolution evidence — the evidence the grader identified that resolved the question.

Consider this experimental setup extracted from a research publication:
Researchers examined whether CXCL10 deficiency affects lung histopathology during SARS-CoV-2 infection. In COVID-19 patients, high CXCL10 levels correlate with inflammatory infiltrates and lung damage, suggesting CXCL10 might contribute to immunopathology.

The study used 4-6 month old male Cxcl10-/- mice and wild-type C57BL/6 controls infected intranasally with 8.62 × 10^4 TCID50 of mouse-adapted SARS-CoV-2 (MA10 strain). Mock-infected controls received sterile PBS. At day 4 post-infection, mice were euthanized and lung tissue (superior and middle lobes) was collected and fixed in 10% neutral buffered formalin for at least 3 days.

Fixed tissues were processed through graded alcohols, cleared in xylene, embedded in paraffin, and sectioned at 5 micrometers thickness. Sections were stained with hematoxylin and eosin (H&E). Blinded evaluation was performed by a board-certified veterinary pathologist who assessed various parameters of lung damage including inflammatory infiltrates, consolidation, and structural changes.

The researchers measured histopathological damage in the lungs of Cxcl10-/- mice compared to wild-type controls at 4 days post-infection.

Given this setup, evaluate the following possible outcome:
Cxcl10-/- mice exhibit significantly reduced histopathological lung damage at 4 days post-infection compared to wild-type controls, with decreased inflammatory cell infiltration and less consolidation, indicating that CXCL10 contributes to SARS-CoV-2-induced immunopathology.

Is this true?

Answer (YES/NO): NO